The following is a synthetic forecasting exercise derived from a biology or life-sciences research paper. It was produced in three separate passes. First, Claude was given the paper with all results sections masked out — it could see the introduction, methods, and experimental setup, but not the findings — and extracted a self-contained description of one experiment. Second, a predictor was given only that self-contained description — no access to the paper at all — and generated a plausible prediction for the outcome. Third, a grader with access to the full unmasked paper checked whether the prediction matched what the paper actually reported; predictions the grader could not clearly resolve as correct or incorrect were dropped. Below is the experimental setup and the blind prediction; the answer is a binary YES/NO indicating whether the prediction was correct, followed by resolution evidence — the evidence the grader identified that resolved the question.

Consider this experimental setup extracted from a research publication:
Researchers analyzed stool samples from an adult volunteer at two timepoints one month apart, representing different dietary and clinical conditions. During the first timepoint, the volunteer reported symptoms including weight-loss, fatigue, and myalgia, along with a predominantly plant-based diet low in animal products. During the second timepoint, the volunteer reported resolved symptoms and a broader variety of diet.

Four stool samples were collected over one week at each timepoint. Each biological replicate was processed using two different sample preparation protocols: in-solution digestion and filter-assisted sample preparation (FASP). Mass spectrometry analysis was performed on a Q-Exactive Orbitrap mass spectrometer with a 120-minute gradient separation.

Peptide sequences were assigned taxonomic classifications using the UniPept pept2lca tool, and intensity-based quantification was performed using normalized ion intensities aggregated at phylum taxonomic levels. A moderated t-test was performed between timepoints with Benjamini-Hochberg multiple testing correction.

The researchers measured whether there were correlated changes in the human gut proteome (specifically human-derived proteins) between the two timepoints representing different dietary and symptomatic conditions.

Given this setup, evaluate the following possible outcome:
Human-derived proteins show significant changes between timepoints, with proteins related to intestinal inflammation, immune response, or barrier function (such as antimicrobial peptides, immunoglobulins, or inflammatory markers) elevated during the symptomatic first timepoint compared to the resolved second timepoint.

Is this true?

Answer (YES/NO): NO